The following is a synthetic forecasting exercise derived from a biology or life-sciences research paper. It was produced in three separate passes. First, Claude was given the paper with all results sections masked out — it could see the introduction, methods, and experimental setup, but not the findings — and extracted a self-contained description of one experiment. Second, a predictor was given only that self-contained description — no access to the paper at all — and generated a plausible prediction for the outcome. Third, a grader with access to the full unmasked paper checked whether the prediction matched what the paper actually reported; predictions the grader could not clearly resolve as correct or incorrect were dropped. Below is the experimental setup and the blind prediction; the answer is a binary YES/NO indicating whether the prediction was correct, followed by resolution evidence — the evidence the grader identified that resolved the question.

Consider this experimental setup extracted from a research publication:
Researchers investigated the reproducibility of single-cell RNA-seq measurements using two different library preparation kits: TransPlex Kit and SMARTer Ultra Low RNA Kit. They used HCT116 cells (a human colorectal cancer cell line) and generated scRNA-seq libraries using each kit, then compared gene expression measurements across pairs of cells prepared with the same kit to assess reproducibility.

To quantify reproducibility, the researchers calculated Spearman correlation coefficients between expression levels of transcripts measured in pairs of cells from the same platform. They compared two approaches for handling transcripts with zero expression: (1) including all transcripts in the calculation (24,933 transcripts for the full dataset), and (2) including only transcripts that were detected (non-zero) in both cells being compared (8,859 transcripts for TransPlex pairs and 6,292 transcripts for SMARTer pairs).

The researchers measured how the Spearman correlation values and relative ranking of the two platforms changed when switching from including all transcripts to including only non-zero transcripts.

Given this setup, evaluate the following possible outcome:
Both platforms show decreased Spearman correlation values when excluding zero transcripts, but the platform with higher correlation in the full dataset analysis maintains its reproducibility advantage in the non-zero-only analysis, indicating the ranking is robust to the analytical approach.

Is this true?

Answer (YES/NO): NO